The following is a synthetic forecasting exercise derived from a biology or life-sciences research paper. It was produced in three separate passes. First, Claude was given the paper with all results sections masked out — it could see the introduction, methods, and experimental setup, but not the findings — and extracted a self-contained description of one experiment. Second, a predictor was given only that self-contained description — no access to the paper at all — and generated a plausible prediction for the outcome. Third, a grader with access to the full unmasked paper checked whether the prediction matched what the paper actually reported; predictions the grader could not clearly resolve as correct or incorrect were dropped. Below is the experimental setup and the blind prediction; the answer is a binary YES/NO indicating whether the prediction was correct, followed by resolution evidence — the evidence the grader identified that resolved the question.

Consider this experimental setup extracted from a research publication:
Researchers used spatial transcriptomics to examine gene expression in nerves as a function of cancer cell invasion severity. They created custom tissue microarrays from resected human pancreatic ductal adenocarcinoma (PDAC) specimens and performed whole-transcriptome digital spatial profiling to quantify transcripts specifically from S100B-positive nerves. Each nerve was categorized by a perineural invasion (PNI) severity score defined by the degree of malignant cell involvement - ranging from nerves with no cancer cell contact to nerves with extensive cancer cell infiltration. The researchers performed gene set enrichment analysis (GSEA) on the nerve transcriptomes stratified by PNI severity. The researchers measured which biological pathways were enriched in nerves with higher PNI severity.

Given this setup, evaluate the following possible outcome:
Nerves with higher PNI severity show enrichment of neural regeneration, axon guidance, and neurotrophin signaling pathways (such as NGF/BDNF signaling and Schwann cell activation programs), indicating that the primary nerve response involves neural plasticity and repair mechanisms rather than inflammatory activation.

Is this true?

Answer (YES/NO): NO